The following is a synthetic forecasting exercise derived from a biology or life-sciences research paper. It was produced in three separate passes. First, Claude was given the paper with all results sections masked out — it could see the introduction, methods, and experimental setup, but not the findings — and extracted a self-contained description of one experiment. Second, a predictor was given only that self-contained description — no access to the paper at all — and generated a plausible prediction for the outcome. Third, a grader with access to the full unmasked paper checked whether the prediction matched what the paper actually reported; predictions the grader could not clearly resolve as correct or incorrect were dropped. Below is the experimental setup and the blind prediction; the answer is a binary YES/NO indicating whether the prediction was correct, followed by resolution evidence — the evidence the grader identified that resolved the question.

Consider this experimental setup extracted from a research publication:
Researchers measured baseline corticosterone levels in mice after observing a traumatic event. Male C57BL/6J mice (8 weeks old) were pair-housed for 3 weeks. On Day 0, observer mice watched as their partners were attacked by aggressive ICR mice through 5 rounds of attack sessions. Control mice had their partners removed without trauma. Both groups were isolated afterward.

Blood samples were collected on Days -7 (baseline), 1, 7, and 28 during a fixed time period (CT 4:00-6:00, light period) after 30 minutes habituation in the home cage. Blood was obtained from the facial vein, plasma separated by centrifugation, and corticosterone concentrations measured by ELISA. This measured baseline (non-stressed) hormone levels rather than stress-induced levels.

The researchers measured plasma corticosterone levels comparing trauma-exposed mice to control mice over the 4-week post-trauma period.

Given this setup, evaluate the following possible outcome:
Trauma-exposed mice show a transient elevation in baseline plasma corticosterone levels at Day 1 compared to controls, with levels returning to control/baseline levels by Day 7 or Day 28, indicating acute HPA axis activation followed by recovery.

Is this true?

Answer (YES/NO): NO